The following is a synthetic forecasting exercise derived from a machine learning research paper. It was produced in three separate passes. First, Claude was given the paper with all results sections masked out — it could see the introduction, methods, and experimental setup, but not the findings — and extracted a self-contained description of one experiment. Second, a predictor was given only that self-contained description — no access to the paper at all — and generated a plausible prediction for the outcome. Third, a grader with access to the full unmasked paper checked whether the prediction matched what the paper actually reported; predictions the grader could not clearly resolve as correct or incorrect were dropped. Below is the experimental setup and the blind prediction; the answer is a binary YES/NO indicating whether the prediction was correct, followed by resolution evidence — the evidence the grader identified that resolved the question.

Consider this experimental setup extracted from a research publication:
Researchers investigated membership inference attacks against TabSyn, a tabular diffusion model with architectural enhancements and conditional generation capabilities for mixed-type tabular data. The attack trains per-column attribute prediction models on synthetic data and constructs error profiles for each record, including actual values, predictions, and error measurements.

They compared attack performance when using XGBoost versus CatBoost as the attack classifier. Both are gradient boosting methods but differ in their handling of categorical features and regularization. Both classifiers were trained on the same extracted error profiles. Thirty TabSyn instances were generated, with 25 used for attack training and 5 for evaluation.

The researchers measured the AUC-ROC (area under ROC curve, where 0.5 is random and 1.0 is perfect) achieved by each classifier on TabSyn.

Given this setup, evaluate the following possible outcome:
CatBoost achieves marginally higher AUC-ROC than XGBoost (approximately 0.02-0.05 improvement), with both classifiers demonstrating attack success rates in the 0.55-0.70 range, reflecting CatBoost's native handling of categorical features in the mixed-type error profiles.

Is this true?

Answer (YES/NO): NO